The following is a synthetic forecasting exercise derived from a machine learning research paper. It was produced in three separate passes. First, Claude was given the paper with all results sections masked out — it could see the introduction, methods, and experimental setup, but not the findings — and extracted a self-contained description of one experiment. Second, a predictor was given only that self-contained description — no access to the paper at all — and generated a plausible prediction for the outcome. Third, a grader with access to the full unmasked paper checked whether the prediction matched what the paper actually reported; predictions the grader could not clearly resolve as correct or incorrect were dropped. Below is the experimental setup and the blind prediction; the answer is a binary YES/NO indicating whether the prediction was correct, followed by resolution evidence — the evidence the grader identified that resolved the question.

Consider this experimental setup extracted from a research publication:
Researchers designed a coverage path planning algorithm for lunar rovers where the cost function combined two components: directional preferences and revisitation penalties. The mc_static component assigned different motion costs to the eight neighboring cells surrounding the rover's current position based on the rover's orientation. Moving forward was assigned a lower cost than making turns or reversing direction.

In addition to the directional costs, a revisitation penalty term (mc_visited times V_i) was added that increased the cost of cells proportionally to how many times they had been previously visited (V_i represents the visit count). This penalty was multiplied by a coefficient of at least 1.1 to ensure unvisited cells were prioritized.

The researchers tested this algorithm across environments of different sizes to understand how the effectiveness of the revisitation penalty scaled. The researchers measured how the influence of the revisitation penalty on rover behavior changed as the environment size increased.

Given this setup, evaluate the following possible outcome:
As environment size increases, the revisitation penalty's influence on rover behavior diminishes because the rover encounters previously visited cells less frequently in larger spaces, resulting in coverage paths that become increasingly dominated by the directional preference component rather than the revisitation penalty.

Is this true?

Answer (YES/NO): NO